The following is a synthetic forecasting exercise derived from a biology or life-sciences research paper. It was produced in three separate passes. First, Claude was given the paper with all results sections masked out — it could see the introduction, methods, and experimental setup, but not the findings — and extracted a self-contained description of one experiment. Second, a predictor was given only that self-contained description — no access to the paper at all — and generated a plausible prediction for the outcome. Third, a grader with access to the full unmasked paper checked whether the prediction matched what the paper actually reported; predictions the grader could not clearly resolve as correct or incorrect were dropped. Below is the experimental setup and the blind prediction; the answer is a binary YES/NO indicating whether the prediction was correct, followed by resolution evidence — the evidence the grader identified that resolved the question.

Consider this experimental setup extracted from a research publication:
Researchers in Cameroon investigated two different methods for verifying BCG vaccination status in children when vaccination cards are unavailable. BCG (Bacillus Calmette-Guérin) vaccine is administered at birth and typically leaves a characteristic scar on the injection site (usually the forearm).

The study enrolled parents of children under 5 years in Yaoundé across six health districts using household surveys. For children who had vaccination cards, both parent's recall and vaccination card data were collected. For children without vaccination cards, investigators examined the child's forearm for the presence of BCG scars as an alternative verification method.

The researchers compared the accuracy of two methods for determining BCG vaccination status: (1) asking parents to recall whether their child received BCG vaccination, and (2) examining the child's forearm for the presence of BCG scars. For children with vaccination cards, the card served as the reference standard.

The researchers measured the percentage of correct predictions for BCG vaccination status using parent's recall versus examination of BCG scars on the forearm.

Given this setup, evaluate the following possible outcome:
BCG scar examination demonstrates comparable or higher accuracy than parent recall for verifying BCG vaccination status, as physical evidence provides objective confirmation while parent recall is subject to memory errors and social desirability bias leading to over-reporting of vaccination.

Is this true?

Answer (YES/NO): NO